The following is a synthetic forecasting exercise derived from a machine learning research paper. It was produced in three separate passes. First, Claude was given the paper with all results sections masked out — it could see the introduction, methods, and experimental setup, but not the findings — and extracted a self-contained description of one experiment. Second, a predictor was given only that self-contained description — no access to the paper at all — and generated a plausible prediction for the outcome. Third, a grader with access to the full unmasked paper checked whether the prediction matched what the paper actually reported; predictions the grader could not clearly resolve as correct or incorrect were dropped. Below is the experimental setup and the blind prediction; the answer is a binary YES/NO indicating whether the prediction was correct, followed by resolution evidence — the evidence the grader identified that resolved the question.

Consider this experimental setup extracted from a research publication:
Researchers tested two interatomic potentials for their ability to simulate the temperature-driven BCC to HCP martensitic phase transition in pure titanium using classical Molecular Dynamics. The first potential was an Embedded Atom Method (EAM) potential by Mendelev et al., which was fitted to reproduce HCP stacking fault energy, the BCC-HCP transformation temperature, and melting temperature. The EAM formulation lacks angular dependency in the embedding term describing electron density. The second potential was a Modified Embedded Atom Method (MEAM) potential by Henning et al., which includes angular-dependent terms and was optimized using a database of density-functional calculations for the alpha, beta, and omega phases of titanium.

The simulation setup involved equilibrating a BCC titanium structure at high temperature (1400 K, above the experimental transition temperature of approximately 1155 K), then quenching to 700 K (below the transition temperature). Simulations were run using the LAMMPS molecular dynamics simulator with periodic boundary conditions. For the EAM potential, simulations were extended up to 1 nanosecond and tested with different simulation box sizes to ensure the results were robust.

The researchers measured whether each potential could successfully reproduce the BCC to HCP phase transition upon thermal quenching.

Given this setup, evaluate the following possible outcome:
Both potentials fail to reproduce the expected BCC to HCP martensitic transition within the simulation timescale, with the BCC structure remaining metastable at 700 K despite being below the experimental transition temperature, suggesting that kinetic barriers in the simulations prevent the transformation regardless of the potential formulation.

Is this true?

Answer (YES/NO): NO